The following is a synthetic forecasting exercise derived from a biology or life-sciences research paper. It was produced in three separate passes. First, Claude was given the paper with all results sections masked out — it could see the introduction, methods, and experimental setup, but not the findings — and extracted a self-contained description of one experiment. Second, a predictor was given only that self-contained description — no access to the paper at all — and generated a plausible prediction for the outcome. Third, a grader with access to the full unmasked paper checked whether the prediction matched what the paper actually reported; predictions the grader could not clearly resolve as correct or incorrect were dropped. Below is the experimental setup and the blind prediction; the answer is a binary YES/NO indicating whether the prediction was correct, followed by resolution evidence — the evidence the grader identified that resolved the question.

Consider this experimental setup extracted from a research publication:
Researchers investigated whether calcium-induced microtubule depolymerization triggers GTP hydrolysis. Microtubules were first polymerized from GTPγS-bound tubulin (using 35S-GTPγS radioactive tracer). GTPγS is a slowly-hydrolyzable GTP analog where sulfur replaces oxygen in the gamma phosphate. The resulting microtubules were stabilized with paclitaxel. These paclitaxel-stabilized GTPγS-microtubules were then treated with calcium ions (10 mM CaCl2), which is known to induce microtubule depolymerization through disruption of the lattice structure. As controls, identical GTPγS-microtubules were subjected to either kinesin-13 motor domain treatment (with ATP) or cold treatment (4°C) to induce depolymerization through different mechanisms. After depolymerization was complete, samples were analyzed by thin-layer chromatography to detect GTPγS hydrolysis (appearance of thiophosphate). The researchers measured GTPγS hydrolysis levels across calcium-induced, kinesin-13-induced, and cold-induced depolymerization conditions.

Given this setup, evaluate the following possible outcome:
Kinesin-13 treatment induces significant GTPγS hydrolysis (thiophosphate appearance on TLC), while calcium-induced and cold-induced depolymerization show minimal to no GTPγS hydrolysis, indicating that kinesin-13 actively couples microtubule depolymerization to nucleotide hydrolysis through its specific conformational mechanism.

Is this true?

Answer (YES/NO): YES